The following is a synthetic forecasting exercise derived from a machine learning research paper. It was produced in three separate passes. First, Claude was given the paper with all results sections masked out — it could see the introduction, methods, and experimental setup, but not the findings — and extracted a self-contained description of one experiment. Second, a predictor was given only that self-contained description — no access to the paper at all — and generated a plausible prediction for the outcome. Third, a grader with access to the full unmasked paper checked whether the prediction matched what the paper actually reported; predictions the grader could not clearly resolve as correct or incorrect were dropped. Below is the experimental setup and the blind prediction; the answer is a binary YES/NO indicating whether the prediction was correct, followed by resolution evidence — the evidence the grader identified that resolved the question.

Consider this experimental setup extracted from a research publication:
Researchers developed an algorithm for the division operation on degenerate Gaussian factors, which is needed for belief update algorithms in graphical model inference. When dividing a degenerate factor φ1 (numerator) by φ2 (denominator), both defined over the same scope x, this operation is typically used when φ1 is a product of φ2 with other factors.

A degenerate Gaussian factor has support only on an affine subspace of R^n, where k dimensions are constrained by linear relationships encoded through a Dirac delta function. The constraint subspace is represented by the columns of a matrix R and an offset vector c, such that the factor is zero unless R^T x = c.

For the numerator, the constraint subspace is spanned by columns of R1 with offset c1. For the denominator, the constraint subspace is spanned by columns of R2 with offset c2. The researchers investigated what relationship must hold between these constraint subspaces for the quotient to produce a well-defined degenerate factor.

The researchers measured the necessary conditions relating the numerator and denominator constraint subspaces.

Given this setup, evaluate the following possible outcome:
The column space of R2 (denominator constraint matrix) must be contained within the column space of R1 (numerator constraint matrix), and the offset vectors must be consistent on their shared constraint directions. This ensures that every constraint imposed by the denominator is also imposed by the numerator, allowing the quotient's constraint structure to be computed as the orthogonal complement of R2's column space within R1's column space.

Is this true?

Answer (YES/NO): YES